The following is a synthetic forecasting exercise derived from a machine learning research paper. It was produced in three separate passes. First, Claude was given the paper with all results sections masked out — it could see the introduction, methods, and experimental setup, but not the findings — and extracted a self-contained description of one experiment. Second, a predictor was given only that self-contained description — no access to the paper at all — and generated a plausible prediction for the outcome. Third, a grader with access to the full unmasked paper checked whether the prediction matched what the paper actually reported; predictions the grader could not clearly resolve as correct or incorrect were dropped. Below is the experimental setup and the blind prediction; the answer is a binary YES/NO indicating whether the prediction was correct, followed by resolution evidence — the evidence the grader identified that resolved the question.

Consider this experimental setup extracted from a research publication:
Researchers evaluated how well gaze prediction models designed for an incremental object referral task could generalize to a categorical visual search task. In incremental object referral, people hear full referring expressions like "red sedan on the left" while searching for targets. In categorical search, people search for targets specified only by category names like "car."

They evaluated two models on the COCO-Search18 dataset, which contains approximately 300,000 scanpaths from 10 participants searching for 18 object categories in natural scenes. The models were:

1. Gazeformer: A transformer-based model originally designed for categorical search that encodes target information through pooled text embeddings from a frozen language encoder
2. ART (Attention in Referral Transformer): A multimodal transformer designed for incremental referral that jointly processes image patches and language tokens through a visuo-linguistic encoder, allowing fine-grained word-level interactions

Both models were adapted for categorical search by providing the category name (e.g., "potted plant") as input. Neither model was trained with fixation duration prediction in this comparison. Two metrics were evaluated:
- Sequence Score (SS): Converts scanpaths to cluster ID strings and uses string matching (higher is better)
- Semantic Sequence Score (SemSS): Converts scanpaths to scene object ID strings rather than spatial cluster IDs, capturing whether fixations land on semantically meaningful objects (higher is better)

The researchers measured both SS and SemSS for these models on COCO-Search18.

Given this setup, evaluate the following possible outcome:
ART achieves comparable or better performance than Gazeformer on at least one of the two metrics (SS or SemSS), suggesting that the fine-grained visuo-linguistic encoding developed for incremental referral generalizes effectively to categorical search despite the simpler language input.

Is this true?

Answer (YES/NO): YES